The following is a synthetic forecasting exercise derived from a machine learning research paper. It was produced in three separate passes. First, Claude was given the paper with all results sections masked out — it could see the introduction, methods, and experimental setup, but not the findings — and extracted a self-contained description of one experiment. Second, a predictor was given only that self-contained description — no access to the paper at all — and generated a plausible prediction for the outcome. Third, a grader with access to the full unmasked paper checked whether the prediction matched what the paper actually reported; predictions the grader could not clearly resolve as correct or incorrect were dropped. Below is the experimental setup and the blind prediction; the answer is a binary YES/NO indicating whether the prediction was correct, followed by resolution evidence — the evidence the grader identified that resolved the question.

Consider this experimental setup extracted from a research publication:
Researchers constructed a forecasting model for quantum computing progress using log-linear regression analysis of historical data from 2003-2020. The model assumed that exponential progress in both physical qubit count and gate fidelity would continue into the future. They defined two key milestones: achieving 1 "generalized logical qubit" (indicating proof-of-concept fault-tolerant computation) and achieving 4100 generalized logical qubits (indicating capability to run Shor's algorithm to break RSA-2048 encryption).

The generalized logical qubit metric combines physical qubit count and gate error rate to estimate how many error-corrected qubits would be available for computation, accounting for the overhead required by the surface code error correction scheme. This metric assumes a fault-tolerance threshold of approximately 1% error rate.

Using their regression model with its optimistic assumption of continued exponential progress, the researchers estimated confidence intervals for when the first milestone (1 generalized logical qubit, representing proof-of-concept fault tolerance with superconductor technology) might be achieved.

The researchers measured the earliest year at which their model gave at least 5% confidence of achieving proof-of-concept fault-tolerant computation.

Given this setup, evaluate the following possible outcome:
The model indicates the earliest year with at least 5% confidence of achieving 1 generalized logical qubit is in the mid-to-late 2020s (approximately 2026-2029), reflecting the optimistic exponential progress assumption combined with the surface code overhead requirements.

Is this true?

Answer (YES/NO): YES